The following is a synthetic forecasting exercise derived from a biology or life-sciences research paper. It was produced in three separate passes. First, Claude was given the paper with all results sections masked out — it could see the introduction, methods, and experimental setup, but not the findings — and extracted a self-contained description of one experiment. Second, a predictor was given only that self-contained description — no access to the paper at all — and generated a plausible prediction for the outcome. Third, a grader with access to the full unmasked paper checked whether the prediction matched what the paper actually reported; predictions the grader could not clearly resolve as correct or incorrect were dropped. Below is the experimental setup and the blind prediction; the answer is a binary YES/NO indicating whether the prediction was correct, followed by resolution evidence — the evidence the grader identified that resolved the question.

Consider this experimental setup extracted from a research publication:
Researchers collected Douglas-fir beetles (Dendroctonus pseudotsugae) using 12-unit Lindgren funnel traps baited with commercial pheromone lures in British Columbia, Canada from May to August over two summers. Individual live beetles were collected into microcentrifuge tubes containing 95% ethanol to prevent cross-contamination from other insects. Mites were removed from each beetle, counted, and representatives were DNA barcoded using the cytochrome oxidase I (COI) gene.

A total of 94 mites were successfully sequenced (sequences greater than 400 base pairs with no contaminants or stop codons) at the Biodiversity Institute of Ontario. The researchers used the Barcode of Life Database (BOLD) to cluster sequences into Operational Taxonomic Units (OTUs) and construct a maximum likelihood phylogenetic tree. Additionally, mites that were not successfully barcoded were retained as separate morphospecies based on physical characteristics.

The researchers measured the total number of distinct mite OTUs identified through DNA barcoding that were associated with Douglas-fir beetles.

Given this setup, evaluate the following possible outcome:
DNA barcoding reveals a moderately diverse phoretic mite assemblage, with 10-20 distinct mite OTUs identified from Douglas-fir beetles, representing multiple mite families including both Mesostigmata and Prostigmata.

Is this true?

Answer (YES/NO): NO